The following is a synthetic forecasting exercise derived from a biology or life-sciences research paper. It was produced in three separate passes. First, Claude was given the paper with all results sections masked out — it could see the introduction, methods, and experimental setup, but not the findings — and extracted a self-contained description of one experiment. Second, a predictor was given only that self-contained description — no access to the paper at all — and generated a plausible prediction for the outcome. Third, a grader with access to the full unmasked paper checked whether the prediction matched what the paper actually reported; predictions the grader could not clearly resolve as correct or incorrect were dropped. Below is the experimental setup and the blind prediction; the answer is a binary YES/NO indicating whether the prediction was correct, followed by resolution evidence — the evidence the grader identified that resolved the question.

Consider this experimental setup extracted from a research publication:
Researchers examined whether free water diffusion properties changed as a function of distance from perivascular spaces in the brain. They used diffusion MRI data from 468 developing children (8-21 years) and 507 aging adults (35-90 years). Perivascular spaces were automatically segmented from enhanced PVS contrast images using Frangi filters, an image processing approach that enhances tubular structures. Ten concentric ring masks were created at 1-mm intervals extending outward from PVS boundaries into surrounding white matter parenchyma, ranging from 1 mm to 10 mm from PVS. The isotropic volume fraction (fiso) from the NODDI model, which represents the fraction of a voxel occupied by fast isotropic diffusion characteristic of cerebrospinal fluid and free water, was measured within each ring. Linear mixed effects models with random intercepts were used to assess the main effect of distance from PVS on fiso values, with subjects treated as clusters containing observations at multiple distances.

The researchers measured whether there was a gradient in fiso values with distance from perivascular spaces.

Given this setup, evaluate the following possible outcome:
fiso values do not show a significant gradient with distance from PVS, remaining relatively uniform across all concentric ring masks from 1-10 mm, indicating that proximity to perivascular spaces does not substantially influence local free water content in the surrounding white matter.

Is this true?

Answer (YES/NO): NO